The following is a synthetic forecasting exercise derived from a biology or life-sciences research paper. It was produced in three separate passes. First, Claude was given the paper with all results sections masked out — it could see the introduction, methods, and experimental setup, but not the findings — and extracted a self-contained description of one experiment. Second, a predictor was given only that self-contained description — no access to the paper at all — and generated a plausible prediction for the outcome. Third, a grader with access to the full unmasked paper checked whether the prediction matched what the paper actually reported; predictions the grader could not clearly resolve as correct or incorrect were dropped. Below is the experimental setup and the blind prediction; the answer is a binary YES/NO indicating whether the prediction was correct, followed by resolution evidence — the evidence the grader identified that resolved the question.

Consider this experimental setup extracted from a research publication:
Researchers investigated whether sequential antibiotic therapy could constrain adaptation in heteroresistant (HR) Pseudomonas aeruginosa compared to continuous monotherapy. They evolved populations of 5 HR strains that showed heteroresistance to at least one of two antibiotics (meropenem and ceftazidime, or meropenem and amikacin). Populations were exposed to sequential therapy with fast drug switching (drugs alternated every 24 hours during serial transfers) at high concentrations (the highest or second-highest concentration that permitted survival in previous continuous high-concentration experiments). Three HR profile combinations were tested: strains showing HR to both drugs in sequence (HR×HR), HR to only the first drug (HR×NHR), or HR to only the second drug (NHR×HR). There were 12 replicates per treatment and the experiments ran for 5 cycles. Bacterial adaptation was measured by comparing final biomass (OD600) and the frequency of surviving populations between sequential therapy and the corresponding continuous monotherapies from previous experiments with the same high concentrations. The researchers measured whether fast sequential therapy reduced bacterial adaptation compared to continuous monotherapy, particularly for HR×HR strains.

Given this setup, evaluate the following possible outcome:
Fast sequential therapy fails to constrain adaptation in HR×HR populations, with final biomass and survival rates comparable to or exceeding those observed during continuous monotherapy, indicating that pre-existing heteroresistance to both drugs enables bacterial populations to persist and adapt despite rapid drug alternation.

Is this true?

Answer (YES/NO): NO